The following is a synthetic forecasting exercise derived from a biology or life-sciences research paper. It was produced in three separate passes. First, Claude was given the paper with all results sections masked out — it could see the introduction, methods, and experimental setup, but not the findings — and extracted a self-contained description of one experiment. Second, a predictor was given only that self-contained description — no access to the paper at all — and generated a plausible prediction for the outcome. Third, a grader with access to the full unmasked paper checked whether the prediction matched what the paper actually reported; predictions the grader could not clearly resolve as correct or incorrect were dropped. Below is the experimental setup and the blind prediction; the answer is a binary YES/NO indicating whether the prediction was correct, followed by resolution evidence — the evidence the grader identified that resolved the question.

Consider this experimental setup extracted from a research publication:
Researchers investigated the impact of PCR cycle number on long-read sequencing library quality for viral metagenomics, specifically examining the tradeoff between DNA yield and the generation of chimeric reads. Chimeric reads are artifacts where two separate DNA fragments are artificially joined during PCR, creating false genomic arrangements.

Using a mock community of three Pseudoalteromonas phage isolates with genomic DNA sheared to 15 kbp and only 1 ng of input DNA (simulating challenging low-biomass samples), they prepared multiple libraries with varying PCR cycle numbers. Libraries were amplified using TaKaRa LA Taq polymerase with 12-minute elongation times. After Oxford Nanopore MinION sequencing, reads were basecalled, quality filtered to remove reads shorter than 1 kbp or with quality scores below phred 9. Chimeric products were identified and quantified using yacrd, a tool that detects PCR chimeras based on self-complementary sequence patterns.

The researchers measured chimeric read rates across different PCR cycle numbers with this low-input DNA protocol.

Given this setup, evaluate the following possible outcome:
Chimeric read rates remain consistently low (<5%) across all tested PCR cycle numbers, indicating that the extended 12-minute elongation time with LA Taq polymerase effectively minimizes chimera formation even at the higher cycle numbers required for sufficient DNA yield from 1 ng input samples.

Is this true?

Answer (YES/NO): YES